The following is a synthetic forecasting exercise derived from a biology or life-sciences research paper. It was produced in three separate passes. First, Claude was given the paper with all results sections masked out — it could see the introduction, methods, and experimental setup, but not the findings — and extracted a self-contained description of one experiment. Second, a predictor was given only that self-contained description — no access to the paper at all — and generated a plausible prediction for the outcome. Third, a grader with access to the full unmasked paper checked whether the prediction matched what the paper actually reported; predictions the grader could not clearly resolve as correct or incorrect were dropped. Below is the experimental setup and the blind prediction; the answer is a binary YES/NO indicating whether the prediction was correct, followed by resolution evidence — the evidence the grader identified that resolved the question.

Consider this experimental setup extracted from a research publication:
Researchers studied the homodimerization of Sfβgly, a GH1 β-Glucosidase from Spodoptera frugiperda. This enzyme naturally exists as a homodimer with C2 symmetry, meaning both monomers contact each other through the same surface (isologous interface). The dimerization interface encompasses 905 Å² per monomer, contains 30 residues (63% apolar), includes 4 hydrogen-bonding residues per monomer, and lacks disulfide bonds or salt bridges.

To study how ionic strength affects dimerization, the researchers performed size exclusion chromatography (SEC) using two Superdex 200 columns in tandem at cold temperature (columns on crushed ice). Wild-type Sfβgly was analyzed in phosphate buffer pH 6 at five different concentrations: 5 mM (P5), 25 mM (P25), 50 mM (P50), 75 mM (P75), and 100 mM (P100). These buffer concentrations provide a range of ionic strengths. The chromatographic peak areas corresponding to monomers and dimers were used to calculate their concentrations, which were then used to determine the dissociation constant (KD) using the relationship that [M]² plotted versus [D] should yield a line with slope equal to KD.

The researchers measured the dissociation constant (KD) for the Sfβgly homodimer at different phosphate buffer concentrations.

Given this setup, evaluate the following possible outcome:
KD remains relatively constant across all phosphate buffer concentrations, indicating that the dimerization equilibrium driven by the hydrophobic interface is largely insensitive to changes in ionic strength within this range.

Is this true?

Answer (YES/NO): NO